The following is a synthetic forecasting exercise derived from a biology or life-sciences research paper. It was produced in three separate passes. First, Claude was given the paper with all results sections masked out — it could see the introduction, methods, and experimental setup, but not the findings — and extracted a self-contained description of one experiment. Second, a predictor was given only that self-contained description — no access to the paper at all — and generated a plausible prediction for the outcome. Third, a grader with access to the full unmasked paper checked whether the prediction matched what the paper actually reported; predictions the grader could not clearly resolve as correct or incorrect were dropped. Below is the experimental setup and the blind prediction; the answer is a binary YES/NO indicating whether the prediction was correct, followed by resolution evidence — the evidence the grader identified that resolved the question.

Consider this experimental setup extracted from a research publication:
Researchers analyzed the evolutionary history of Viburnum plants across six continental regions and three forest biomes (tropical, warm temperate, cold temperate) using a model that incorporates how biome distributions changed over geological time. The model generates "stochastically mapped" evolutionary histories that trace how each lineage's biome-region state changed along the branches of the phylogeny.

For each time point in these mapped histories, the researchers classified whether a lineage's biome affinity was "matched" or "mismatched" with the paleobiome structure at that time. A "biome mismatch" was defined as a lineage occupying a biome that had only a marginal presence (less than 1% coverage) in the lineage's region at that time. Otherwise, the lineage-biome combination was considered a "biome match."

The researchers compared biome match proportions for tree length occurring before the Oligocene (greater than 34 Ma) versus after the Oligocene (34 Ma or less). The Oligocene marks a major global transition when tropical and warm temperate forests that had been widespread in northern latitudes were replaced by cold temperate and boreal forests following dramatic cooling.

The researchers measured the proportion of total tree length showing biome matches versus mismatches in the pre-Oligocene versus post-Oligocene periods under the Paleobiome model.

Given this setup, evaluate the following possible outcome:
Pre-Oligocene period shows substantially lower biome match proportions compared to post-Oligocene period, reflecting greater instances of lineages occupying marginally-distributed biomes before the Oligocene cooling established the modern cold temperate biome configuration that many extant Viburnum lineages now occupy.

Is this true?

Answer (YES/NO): NO